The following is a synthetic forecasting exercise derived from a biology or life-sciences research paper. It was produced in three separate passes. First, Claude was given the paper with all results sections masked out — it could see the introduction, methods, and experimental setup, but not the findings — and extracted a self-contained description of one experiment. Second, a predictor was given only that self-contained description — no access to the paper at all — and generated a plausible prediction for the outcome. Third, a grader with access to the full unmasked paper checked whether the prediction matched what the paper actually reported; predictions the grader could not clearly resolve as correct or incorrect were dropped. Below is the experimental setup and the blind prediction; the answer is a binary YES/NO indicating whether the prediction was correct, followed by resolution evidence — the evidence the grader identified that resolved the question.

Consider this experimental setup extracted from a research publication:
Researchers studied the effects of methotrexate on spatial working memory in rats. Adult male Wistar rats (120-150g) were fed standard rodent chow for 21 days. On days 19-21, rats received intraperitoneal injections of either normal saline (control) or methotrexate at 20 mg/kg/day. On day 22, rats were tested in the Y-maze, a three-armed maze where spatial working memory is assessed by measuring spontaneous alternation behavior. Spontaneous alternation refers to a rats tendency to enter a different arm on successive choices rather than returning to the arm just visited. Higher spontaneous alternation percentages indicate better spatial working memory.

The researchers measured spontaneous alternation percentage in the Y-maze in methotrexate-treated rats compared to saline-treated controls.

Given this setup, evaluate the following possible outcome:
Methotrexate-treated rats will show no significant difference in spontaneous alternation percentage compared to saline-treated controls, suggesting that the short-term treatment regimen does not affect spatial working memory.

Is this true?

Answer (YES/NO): NO